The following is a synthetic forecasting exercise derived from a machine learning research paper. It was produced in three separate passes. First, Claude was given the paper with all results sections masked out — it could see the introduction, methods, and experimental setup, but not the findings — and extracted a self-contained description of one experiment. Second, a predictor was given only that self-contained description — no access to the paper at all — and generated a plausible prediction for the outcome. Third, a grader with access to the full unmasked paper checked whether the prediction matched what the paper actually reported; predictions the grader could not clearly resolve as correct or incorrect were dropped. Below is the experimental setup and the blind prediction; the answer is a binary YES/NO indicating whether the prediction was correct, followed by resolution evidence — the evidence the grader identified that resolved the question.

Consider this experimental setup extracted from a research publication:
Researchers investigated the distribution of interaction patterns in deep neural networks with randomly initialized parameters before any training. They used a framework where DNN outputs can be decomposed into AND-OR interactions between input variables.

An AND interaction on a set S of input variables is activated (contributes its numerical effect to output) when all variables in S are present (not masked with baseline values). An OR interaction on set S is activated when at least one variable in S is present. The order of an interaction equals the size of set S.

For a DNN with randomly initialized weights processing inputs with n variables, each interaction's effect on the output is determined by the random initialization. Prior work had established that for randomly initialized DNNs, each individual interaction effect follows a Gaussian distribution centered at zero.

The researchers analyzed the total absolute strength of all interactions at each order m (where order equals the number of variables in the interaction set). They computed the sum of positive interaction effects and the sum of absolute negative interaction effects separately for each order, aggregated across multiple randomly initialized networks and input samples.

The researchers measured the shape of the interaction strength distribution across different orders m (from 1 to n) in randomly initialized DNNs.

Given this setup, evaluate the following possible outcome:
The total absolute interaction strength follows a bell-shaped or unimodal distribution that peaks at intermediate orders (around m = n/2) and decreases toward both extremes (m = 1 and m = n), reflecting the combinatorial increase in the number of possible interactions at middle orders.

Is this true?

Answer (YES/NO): YES